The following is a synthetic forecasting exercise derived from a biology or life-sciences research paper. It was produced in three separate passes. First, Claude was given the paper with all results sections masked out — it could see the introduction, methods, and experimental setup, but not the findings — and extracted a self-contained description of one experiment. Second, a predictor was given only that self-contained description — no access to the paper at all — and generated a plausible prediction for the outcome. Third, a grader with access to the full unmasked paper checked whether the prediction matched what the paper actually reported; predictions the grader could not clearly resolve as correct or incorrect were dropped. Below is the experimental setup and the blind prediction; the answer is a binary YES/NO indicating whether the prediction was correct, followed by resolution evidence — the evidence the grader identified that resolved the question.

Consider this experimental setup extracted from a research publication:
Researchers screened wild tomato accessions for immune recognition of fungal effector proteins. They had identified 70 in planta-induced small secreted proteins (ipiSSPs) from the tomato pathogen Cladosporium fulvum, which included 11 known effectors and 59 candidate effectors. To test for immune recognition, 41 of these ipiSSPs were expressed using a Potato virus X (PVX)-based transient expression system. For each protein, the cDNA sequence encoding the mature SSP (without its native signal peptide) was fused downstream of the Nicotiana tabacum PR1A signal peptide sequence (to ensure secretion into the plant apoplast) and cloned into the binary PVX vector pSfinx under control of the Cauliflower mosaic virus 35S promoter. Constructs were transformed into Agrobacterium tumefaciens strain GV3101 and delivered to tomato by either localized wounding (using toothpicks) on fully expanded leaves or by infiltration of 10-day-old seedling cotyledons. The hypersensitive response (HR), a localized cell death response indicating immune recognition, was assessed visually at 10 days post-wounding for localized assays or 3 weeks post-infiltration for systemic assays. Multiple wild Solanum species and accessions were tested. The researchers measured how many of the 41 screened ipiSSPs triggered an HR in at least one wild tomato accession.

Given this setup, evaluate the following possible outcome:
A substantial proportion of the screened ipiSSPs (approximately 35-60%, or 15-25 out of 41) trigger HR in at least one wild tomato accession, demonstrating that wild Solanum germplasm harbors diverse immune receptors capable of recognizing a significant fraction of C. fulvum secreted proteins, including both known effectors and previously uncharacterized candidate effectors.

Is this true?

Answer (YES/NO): NO